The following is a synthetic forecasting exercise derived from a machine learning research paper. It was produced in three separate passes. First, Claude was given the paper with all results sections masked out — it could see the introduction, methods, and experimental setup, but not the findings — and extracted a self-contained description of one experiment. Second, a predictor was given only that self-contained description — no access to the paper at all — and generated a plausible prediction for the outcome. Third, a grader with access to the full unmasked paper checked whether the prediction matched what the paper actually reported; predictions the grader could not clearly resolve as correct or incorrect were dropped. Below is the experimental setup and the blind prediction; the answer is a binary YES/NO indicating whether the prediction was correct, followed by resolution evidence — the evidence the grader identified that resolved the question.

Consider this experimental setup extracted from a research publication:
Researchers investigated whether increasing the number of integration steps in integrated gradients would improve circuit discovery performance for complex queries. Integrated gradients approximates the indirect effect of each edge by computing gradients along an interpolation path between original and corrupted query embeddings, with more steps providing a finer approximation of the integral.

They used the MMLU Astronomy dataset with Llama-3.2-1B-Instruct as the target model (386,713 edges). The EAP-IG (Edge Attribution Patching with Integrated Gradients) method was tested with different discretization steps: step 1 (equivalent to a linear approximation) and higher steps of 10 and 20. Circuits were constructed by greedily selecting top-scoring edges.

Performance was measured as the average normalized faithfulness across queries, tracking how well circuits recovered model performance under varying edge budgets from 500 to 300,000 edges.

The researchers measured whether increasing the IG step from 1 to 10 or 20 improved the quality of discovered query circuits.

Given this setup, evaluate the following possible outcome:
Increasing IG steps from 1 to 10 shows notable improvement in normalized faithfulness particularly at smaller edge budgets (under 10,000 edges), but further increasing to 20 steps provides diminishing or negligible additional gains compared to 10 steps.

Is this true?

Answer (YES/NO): NO